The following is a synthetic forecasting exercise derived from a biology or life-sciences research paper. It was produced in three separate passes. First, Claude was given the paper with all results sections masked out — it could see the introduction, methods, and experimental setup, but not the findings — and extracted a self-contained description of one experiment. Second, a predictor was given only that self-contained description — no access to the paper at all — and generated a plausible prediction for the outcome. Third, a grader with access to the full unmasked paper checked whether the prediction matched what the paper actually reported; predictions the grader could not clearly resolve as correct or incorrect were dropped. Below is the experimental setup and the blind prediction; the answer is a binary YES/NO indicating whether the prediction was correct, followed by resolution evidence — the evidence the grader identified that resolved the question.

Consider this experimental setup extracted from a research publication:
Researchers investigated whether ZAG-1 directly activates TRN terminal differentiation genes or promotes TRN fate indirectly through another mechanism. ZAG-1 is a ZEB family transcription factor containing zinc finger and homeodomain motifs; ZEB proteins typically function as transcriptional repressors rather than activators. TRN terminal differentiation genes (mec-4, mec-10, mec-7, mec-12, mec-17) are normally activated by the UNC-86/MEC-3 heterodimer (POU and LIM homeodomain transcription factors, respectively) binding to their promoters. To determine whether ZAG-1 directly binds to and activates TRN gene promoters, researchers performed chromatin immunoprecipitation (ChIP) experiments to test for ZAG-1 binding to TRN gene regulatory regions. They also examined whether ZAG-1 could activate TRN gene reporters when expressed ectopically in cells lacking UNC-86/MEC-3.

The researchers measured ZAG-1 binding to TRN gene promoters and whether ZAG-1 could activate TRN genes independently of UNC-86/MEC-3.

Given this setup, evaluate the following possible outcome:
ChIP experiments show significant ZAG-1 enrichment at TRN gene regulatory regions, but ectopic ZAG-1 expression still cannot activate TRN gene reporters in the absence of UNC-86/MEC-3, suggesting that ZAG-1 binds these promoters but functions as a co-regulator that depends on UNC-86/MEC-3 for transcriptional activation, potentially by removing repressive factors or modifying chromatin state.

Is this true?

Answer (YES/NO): NO